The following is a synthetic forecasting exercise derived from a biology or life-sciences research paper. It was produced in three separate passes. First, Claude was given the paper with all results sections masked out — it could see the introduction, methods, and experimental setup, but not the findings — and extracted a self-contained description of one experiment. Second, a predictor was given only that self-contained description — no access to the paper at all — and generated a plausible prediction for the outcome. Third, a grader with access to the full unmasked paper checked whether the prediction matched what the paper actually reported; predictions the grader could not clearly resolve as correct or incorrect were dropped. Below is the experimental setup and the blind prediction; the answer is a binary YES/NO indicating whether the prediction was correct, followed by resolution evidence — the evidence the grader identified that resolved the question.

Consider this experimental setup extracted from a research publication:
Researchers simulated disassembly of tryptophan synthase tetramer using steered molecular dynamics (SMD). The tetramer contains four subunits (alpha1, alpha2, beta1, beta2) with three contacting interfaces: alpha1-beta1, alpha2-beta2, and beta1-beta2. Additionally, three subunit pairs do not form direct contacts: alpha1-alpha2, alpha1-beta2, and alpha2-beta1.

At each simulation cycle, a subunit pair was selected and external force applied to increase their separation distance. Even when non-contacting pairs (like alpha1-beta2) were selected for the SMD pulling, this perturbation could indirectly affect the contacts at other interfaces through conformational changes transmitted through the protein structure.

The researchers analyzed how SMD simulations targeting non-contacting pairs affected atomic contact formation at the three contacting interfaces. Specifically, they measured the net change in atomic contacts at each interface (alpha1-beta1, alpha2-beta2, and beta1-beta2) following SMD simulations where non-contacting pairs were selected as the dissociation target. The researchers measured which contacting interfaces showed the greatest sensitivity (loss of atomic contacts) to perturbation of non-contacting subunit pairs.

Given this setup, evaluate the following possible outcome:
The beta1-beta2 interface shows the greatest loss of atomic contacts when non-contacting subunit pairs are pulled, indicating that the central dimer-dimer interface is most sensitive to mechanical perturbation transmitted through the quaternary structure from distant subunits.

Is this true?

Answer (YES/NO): NO